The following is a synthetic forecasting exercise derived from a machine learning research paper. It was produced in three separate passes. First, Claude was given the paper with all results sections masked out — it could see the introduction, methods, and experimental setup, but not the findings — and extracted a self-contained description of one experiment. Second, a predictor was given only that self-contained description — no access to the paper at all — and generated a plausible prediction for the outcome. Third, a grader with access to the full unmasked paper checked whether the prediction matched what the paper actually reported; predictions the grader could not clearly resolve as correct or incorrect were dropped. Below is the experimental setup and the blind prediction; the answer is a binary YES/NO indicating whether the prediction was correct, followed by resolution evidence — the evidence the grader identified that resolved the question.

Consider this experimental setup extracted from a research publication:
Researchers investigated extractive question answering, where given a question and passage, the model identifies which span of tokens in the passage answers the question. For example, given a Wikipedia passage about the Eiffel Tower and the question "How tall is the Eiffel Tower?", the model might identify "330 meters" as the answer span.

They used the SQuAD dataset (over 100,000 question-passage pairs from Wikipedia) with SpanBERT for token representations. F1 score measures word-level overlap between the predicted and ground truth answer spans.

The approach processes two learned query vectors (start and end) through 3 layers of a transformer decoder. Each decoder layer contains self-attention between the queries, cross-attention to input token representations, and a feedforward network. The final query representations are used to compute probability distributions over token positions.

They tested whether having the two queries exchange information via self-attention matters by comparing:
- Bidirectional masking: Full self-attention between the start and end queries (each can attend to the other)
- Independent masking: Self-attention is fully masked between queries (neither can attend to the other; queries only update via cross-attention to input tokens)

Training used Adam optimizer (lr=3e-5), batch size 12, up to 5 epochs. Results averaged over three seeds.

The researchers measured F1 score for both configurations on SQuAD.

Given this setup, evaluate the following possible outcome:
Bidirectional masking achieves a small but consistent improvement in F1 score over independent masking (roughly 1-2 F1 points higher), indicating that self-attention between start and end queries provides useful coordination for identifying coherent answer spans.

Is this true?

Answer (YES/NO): NO